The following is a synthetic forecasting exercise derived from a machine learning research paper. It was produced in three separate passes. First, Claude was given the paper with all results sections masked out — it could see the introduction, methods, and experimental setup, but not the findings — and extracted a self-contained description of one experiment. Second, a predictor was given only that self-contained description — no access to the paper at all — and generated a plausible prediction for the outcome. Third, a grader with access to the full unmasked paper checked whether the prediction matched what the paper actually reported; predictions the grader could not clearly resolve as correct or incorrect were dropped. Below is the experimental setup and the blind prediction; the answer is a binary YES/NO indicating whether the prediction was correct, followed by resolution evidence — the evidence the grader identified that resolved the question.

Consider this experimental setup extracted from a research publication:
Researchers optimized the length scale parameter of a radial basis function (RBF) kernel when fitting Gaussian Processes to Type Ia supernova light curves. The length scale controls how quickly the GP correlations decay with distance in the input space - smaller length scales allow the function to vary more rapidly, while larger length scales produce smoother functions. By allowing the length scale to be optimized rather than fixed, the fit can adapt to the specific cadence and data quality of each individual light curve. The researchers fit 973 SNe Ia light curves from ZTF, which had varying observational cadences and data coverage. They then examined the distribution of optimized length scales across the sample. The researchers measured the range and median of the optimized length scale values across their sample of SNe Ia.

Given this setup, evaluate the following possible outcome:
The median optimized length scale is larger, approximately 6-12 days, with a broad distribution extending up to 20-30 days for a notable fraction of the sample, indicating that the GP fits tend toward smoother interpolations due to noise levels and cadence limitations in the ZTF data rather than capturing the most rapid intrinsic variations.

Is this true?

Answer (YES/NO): NO